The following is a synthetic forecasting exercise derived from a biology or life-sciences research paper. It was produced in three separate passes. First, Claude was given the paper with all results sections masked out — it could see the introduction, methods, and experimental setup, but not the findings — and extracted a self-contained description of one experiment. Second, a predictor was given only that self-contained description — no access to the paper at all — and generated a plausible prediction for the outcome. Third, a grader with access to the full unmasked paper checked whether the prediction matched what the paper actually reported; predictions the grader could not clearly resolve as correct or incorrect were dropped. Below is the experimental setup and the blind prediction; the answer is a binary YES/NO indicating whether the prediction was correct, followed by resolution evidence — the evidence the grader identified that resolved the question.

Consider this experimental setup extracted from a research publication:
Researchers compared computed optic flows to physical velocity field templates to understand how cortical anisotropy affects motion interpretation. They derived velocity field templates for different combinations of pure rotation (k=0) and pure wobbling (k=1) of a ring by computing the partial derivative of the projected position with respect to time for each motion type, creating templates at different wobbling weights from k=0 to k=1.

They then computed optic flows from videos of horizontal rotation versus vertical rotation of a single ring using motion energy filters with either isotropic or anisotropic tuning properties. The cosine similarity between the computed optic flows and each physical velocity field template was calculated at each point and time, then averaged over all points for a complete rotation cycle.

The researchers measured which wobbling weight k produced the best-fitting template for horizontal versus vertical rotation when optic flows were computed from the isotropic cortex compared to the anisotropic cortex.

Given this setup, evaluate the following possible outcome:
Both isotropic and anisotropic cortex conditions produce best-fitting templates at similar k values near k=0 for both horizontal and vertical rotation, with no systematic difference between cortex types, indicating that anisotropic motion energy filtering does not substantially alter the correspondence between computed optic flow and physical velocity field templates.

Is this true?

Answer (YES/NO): NO